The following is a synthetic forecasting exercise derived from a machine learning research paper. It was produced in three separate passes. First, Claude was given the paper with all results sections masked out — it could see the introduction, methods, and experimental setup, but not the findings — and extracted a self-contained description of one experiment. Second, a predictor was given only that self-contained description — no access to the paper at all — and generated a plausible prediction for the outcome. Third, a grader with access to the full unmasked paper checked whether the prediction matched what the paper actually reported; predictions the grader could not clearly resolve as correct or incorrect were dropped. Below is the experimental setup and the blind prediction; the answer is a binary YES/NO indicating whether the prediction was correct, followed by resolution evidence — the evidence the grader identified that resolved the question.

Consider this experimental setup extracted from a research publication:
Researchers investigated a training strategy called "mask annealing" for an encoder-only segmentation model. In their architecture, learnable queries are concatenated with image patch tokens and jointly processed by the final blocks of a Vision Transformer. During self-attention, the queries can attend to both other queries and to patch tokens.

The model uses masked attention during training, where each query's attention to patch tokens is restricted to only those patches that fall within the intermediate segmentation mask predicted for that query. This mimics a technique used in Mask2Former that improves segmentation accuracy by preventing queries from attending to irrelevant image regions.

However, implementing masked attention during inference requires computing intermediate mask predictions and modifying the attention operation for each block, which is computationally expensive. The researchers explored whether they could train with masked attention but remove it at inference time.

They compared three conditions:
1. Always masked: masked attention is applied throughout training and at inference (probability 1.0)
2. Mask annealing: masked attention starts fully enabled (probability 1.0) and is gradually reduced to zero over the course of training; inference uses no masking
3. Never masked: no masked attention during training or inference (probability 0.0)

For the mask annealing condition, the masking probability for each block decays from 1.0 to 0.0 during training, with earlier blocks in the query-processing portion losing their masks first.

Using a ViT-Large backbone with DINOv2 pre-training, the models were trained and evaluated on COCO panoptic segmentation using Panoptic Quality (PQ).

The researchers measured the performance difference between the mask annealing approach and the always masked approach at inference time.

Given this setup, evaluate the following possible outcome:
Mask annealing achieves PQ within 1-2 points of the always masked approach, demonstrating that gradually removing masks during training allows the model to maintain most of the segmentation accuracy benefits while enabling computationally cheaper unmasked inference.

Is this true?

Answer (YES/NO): YES